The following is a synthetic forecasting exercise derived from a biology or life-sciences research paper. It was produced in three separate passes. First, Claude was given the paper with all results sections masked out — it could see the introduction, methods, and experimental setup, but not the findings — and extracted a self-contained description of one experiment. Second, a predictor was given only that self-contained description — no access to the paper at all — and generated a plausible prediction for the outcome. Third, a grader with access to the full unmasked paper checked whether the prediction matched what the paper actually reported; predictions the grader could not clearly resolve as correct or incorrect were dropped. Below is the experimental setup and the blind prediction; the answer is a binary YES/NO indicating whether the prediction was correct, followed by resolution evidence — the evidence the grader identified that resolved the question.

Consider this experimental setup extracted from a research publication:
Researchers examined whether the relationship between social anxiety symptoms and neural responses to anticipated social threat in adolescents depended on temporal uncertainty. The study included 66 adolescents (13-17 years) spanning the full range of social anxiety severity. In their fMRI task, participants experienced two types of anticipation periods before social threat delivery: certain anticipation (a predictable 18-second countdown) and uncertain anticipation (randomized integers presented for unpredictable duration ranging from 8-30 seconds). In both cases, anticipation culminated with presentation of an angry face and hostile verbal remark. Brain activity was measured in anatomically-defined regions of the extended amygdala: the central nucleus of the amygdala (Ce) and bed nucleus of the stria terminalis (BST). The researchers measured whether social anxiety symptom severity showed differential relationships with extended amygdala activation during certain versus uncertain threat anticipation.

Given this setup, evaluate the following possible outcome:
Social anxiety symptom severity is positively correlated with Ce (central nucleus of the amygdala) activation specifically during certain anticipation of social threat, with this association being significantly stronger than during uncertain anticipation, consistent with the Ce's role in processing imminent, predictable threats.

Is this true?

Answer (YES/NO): NO